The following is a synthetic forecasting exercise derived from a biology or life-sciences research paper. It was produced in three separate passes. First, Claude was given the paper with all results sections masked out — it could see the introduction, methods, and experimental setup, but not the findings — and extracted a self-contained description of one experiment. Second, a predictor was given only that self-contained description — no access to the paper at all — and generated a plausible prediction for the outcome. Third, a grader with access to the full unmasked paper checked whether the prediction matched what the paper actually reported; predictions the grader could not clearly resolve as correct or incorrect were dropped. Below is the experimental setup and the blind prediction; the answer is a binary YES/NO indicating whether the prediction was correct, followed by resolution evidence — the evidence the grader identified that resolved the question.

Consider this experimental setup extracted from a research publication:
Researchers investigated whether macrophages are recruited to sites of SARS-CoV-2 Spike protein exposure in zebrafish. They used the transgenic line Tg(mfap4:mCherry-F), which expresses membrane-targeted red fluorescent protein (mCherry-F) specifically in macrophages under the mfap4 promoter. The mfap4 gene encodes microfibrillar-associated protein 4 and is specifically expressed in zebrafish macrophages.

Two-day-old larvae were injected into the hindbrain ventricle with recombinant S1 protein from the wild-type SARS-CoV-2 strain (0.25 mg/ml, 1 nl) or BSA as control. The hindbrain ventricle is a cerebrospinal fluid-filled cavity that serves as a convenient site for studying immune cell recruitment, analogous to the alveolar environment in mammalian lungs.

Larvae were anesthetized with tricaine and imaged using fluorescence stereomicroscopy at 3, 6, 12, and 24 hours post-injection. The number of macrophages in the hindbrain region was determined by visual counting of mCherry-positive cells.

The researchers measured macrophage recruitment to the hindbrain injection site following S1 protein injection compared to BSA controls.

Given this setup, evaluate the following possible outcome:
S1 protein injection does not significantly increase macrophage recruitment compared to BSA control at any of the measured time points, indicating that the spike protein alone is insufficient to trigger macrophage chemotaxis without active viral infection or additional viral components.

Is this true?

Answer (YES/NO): NO